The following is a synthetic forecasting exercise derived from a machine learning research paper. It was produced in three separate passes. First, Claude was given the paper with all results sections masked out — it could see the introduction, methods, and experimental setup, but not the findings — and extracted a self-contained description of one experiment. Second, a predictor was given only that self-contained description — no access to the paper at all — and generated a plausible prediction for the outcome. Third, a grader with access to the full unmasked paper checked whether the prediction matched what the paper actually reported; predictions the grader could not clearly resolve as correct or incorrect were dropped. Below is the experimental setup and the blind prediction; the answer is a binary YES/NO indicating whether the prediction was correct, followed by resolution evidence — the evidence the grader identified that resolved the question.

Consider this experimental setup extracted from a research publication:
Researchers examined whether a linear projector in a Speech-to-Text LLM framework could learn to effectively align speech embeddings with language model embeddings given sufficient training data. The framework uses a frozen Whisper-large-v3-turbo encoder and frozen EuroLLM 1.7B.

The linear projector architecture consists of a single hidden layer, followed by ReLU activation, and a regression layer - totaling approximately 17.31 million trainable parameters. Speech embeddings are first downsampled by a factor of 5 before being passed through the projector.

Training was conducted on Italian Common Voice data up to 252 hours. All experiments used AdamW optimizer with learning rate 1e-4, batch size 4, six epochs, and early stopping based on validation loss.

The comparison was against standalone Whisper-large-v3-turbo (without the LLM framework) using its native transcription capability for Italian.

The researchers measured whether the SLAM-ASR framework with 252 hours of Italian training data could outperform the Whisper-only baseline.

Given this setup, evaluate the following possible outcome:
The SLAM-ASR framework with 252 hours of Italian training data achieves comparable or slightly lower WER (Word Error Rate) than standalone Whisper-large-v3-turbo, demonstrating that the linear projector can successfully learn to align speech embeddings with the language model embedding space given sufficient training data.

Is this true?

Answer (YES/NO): YES